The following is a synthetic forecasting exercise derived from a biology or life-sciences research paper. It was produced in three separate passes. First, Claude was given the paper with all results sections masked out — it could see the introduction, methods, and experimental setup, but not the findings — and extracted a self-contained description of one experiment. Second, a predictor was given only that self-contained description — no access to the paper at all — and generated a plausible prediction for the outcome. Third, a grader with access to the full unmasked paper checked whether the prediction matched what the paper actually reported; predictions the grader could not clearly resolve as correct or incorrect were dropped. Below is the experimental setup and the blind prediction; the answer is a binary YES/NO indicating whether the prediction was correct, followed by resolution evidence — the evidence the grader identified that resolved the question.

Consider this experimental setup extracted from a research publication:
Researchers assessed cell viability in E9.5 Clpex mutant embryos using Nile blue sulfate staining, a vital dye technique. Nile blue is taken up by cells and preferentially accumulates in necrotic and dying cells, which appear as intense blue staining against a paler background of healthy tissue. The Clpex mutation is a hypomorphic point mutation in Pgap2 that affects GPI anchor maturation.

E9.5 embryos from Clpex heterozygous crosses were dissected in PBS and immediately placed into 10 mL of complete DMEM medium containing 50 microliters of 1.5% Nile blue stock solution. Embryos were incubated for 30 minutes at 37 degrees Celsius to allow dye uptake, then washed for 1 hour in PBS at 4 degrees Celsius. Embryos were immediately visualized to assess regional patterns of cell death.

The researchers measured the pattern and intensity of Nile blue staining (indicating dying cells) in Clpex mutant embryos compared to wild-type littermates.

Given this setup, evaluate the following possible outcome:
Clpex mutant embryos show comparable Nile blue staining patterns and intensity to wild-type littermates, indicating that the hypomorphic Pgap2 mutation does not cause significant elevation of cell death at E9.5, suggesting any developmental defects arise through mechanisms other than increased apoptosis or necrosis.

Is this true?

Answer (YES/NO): NO